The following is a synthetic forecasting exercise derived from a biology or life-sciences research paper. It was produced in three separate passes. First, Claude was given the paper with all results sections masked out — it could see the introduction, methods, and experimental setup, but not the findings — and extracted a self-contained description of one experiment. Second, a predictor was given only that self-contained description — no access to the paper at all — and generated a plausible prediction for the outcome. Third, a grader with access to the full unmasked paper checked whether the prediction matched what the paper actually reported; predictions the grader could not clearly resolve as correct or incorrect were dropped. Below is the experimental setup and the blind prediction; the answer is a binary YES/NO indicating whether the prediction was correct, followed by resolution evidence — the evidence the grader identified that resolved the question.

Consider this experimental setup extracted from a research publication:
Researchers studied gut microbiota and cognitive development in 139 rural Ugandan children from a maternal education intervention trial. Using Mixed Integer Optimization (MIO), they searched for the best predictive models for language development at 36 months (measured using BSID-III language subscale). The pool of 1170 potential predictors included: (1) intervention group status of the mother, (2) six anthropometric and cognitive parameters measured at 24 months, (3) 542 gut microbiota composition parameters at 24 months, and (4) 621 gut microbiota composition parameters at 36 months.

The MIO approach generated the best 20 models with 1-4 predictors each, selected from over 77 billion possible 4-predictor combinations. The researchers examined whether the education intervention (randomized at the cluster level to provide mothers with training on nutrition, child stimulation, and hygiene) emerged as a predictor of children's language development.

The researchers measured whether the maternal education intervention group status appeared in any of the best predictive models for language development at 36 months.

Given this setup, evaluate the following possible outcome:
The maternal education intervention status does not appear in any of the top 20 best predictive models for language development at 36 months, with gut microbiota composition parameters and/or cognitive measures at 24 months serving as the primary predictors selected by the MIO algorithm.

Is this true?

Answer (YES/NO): YES